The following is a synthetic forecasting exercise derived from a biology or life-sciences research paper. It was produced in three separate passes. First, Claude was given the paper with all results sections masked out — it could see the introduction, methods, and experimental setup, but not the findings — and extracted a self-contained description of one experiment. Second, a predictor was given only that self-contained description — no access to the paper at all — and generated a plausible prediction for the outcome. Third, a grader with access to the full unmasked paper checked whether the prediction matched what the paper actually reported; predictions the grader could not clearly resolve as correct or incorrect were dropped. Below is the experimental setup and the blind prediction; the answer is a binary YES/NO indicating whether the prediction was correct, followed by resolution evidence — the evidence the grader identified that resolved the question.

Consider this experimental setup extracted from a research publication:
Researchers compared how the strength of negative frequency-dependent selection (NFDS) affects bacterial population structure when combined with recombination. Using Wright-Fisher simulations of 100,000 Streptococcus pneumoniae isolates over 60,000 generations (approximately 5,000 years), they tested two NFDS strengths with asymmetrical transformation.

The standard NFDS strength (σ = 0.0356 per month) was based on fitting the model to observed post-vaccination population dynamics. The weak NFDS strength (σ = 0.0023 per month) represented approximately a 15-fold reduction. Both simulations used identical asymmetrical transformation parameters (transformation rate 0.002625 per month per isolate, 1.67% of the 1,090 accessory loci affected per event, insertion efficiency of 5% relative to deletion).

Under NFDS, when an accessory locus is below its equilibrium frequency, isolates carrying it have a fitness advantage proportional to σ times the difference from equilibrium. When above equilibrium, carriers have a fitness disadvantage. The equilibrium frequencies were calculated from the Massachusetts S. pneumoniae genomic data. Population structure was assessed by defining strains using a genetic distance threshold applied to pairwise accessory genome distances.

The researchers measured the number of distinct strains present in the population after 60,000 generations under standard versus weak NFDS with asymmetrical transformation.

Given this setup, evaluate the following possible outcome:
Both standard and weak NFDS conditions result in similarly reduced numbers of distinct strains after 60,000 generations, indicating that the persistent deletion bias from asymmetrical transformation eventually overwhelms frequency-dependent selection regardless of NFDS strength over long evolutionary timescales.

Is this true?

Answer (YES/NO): NO